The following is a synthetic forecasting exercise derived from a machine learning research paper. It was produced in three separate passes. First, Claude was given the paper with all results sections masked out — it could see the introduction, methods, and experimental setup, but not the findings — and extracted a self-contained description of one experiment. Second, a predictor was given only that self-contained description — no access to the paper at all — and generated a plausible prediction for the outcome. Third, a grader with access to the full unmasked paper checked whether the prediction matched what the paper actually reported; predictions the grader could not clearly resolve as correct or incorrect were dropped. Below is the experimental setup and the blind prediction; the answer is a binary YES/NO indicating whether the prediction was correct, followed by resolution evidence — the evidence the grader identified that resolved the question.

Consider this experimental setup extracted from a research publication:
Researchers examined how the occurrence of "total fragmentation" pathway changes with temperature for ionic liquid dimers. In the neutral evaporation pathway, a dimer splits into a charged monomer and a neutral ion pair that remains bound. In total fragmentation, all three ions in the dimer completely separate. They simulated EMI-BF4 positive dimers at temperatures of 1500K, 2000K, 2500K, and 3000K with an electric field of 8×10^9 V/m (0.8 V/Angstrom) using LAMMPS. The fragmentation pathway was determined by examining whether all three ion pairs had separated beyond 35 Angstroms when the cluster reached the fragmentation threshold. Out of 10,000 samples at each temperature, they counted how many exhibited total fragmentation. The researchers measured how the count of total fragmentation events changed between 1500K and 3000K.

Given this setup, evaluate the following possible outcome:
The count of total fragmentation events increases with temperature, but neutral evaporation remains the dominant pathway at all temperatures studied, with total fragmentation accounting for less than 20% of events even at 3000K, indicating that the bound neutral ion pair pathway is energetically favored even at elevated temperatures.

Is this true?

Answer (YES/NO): YES